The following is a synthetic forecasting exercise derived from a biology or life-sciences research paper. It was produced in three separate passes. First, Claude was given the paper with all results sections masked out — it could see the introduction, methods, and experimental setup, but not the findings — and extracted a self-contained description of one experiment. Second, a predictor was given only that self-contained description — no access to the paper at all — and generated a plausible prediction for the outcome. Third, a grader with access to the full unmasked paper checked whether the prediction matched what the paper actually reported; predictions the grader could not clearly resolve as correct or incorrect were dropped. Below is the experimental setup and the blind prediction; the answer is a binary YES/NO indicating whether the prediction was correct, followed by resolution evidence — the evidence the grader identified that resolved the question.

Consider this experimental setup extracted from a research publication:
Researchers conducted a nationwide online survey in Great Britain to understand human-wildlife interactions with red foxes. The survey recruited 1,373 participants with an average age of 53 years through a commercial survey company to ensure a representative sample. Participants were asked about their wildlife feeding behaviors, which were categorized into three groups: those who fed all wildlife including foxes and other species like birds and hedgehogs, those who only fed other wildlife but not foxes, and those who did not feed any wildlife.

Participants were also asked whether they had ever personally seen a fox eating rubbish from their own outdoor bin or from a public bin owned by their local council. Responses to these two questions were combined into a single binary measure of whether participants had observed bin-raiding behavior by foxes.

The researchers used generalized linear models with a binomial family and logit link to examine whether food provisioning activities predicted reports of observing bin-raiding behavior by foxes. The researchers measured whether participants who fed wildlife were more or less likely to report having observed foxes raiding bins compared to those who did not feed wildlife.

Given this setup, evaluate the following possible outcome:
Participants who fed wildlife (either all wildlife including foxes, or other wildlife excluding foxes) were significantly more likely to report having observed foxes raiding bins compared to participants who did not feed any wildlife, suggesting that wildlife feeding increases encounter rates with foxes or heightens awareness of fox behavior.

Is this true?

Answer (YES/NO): NO